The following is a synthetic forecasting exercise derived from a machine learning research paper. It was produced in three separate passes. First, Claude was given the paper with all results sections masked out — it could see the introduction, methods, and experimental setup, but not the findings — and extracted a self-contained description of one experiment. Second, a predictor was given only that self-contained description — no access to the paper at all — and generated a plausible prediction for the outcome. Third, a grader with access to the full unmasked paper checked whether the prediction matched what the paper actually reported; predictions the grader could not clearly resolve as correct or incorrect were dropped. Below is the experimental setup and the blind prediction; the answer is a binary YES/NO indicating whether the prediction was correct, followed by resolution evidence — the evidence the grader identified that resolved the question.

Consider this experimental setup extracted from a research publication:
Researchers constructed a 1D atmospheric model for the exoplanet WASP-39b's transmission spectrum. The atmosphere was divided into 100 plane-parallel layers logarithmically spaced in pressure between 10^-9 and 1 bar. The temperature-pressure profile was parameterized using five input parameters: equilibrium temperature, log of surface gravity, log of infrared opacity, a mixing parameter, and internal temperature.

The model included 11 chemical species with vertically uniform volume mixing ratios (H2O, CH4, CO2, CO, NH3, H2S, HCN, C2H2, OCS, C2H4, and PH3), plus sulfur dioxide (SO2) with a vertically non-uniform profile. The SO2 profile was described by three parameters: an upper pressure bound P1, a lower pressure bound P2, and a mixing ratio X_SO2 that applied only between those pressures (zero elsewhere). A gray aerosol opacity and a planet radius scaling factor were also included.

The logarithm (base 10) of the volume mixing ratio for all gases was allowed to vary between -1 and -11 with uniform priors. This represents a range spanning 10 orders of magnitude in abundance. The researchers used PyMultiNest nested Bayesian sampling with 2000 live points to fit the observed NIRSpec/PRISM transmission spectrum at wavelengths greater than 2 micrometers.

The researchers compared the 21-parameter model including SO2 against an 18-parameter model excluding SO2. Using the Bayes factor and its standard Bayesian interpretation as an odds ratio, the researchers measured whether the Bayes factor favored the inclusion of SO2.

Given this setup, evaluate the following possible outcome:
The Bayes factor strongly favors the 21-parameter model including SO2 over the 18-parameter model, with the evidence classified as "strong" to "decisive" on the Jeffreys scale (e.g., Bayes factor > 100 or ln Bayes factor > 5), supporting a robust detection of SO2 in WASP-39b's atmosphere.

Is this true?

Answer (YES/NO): NO